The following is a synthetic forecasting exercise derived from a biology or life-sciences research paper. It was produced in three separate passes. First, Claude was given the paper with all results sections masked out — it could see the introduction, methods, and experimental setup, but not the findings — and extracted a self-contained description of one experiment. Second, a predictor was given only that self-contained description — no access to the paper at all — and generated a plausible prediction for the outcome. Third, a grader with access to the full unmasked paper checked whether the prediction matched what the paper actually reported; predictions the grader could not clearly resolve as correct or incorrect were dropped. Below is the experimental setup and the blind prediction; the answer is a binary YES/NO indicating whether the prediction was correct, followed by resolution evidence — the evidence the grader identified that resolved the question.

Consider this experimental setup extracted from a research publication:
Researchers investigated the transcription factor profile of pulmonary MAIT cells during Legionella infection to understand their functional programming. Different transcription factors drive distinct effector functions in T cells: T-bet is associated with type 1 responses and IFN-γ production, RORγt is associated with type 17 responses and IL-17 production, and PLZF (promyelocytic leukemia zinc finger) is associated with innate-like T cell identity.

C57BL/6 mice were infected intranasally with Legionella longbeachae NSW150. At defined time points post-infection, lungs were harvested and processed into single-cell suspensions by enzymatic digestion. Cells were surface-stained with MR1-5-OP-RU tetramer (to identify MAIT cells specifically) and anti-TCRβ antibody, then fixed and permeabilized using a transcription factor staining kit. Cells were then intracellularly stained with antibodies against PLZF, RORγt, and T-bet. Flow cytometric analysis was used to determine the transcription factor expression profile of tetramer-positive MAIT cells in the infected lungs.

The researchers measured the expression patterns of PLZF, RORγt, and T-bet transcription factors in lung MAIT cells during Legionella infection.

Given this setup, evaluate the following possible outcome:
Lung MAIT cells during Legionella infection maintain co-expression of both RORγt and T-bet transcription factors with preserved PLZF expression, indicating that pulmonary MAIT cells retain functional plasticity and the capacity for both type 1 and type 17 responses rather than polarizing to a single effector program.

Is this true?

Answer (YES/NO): NO